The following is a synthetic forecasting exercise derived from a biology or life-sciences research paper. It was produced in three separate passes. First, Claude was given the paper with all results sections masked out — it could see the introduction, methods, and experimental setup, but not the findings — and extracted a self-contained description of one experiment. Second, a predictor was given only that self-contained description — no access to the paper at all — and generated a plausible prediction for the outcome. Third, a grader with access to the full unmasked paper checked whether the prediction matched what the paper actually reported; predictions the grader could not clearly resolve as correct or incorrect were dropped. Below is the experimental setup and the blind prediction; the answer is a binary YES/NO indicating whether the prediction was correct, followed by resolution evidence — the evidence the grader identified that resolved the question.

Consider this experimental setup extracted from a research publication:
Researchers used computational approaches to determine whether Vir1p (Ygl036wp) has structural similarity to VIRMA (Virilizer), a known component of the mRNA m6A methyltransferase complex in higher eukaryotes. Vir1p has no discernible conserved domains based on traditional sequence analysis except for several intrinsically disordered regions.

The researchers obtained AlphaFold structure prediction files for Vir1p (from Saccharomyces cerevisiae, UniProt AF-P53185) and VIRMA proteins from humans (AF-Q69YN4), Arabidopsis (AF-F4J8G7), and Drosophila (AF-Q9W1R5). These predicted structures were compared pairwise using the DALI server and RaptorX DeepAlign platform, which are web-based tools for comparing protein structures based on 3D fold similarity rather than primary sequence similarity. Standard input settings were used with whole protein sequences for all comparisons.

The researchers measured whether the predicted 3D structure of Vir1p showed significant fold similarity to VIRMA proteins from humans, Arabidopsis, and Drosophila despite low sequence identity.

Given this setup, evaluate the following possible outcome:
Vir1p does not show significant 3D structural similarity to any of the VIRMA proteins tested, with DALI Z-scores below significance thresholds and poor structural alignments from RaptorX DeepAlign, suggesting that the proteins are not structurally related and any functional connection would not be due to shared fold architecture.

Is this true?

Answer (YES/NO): NO